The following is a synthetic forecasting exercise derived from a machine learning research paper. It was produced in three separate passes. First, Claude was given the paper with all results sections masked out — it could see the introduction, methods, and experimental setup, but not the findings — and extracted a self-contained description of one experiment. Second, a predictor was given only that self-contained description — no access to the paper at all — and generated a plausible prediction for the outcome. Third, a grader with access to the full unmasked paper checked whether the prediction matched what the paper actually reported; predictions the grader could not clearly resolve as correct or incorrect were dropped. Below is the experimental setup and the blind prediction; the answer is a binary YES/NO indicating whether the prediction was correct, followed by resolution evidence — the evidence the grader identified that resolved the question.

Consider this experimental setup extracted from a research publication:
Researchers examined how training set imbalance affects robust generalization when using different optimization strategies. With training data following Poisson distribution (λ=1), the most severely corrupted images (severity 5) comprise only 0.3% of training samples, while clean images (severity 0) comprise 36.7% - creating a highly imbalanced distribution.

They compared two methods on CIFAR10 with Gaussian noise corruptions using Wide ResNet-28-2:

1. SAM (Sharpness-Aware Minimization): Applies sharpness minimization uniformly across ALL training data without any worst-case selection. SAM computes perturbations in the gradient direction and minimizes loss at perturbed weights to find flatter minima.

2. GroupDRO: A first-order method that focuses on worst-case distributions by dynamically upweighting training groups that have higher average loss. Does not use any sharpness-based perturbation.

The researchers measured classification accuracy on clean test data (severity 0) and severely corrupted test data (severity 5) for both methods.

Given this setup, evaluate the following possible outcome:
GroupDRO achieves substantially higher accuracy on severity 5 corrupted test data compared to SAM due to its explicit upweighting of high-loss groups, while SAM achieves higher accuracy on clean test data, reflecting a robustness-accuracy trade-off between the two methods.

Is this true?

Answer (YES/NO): YES